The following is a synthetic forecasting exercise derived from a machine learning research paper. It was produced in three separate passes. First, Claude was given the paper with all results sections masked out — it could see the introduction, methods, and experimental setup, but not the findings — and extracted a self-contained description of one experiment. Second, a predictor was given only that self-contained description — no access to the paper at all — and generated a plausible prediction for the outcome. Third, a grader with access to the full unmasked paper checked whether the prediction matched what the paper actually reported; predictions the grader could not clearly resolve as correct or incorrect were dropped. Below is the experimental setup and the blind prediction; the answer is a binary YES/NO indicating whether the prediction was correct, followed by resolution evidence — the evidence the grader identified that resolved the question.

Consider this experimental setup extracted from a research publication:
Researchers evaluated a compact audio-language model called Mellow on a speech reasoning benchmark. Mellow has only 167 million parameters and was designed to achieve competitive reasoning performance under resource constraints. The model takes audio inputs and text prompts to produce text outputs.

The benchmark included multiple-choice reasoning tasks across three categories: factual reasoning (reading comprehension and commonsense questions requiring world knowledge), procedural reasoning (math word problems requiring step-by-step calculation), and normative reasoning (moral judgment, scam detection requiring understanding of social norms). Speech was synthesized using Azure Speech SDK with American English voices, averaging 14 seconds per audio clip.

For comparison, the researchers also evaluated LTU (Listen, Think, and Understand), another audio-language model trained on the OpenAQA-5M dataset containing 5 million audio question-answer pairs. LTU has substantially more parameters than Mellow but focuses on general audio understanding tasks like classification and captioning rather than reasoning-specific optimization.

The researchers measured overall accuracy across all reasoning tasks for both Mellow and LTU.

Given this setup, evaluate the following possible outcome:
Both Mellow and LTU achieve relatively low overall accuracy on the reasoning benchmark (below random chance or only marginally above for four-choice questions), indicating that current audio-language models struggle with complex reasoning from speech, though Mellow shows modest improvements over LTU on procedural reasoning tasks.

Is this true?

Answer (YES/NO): NO